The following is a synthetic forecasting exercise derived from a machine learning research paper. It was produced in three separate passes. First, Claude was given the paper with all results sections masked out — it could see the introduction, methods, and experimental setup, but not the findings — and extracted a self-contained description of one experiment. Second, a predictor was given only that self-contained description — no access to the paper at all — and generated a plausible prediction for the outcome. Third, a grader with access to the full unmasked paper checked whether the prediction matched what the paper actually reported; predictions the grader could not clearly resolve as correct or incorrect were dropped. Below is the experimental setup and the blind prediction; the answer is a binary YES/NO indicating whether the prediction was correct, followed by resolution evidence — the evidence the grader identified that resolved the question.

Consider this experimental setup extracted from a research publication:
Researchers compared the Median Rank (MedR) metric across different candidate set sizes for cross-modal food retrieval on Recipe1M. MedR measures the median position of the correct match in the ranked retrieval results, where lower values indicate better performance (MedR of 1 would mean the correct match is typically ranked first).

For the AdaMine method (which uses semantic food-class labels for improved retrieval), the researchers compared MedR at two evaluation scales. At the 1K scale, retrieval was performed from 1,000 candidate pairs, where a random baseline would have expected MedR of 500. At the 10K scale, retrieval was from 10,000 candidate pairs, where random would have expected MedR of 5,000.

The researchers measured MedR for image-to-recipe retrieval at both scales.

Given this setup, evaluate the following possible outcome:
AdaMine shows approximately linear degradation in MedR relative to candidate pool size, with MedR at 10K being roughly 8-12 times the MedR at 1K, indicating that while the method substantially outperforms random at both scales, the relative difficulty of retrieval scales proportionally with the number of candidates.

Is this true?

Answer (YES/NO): NO